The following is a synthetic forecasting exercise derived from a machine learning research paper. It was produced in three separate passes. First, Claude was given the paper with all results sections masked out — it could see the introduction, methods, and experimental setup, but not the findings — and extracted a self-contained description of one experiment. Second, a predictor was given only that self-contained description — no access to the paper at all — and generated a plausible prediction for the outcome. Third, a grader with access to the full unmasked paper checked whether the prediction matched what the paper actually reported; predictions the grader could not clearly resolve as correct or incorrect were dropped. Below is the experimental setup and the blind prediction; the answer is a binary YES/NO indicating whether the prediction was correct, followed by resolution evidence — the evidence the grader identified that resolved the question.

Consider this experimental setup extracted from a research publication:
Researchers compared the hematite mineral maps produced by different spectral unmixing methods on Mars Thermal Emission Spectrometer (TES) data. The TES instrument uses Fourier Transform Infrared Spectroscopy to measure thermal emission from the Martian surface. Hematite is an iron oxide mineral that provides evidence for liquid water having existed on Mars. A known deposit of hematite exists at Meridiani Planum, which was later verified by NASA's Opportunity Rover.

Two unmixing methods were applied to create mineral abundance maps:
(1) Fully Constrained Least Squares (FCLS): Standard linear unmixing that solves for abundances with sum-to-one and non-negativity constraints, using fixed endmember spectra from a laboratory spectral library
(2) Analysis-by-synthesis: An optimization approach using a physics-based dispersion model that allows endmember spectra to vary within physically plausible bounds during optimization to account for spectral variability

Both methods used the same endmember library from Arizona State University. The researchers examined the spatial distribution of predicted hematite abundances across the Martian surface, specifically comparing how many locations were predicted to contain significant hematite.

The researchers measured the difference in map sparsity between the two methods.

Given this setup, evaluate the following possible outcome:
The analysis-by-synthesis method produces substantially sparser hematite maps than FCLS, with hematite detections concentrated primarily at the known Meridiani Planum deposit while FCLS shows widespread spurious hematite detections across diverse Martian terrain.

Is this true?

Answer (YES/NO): YES